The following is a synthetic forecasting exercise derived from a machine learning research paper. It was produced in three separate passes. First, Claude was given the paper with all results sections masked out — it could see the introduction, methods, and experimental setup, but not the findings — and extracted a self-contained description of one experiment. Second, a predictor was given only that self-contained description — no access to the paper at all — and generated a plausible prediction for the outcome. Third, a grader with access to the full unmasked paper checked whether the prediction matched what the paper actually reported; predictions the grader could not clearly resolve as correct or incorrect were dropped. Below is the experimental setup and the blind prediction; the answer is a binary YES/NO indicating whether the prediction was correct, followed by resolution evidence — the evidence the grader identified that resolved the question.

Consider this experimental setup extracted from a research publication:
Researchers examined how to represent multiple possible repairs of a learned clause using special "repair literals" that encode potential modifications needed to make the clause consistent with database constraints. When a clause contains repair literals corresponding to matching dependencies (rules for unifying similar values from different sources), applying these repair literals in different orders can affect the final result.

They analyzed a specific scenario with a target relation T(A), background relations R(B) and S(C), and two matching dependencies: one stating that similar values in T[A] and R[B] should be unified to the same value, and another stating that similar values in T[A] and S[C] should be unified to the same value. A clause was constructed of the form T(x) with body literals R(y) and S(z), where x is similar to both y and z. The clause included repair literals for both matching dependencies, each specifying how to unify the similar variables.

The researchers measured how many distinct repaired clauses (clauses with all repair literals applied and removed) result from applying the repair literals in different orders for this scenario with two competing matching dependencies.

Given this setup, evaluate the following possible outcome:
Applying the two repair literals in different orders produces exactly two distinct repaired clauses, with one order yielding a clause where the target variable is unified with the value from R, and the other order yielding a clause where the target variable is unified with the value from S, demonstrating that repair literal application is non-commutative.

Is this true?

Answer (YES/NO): YES